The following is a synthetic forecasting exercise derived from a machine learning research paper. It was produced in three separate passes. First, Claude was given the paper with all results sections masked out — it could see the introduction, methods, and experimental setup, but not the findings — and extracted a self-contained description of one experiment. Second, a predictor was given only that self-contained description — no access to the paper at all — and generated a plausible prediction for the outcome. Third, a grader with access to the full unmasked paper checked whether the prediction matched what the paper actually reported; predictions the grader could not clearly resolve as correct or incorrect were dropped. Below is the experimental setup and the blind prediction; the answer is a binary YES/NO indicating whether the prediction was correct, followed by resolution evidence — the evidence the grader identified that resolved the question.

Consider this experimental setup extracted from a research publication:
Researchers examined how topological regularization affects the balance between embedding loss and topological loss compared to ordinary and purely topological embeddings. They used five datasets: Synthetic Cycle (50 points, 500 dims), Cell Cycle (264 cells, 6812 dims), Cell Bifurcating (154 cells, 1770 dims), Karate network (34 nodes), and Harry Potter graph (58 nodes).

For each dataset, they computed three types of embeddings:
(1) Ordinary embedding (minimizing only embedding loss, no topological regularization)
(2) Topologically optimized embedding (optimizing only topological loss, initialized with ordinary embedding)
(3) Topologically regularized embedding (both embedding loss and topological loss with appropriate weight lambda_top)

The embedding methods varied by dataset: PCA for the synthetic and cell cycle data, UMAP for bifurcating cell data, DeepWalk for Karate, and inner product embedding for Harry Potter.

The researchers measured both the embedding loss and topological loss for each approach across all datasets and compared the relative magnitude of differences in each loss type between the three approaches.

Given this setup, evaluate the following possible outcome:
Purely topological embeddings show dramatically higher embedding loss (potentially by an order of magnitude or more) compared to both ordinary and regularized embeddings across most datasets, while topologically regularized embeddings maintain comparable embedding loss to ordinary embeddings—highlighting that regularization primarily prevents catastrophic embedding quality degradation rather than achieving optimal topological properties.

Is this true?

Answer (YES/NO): NO